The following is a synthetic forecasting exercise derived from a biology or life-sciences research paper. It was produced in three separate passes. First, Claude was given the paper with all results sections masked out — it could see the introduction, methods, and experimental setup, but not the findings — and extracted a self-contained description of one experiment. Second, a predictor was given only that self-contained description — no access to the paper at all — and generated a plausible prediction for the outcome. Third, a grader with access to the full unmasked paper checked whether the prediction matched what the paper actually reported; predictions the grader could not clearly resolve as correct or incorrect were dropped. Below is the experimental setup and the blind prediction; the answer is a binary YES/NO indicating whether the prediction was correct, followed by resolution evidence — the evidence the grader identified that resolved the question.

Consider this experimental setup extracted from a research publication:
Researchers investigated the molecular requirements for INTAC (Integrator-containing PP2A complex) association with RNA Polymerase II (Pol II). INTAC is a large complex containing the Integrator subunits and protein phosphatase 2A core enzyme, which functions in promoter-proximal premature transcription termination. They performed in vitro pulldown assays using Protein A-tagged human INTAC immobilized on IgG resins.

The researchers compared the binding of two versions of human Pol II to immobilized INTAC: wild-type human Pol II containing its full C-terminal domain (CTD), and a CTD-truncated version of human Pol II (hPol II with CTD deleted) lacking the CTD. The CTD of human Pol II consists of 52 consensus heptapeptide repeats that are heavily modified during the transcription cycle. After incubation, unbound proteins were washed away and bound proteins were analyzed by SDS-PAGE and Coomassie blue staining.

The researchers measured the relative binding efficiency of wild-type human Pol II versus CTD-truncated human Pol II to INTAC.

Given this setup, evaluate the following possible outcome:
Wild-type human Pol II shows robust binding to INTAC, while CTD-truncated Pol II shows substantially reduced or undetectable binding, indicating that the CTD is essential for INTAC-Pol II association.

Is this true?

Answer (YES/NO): YES